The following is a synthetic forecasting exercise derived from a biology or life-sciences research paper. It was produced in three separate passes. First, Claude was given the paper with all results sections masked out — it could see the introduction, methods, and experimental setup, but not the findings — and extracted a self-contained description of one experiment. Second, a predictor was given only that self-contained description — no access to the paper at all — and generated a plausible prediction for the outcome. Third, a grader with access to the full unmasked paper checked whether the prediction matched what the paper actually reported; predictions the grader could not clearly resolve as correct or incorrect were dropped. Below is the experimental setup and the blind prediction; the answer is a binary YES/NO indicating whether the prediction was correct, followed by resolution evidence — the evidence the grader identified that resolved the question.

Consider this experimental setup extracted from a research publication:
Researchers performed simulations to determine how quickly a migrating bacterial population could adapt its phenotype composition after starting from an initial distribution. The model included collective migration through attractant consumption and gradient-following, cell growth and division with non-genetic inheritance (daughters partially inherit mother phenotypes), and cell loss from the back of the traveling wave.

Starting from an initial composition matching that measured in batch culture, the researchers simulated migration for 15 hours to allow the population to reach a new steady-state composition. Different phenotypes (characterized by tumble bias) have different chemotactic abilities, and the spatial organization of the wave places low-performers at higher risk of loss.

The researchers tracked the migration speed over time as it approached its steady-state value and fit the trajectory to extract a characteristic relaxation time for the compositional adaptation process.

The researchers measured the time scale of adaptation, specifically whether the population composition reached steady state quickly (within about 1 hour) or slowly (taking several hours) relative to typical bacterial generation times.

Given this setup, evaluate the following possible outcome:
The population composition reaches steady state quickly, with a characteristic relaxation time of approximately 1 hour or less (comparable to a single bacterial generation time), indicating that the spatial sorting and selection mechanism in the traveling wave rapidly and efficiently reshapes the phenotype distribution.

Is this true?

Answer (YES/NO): NO